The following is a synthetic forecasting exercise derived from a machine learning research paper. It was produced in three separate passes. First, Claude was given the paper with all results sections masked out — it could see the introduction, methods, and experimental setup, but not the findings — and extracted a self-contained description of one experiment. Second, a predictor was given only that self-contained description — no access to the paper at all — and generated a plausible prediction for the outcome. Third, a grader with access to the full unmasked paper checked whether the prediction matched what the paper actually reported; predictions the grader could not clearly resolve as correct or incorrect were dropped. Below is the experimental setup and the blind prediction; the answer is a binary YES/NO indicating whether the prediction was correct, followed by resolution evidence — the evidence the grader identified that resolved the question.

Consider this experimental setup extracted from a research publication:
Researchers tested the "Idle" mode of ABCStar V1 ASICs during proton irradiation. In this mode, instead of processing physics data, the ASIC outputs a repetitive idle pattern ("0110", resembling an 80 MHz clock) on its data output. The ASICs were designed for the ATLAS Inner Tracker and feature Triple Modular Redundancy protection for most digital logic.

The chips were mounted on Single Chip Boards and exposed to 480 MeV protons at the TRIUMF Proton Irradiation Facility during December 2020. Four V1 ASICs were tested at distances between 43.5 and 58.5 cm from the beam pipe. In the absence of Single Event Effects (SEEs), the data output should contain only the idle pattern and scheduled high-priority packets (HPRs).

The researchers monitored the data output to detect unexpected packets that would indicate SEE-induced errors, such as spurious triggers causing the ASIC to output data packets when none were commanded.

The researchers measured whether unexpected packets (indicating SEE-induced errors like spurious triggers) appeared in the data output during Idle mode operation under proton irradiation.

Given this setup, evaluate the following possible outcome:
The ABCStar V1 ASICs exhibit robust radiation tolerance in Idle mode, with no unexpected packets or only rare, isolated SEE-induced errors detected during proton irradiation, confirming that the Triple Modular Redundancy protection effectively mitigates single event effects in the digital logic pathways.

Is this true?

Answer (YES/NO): YES